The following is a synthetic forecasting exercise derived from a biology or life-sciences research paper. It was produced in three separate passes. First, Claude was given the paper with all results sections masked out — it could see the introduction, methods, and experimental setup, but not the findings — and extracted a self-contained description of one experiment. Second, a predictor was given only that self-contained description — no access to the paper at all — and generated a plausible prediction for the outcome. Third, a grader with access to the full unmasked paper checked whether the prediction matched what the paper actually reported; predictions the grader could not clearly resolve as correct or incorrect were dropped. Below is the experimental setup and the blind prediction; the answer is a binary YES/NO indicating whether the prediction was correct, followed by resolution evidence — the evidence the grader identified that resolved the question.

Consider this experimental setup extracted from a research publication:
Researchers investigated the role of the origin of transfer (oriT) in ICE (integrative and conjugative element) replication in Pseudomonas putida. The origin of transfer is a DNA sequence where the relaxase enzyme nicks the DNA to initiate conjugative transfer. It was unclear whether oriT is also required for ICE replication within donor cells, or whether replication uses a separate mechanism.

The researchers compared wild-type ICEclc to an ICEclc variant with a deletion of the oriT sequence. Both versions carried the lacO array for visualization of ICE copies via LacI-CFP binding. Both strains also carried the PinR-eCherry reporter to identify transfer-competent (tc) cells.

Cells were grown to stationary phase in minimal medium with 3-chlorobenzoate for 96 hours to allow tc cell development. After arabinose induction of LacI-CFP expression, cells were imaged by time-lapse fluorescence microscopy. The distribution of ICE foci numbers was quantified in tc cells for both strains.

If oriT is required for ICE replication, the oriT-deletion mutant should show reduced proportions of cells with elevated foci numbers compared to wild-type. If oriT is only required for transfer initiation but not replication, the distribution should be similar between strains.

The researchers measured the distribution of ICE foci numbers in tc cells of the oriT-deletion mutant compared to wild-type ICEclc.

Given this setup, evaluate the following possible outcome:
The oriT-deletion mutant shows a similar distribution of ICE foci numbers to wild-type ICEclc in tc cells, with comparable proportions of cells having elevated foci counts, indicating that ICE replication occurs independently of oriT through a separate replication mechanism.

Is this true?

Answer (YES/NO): NO